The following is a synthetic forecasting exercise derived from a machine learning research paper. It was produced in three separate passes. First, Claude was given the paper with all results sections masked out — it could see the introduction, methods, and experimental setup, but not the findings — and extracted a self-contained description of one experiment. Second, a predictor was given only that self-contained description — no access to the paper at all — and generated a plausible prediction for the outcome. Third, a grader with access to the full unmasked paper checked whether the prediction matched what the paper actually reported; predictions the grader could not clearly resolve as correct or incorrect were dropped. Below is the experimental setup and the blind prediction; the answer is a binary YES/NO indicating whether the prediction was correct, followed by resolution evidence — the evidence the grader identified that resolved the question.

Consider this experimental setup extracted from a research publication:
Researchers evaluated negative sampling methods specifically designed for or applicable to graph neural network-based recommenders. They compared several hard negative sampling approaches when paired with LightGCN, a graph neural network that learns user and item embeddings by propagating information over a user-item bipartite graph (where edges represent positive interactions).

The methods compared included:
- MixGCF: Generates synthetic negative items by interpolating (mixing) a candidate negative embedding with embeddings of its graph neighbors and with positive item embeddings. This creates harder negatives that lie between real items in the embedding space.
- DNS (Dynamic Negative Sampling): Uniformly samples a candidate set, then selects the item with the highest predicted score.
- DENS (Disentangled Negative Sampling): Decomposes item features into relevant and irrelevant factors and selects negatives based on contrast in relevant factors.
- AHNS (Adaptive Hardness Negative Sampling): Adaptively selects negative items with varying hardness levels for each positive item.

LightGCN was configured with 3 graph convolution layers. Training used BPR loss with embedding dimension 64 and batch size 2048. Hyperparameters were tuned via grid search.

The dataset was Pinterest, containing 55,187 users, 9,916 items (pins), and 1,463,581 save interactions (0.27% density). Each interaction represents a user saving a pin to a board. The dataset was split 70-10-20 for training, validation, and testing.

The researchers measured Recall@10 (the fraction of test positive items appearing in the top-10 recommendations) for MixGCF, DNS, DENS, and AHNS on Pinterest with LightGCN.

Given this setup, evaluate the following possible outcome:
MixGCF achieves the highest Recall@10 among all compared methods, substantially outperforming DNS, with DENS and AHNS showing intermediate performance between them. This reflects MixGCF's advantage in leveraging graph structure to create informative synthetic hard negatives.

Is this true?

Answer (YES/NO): NO